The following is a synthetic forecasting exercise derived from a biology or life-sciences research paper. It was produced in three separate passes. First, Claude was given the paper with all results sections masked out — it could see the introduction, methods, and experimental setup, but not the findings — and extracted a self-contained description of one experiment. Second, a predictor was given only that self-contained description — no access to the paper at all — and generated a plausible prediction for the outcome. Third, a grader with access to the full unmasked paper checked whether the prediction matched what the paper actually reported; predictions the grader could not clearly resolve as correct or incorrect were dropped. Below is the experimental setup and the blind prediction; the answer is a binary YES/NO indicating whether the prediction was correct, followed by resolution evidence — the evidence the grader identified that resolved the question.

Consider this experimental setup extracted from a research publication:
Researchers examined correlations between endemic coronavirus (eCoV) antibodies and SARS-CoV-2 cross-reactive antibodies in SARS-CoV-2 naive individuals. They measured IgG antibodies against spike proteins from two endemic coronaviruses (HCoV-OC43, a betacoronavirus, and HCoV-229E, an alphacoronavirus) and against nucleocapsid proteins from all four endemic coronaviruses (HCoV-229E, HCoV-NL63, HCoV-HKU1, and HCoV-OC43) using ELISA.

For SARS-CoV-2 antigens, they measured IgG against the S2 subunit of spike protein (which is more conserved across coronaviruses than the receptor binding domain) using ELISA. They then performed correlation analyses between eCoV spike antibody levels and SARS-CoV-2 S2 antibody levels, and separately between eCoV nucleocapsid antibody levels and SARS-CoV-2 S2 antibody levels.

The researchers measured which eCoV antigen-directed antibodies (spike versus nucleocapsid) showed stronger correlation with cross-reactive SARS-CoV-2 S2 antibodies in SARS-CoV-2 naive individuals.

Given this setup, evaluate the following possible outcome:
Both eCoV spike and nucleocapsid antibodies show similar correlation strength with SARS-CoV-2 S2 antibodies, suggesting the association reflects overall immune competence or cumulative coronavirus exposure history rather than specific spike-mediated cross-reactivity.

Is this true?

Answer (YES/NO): NO